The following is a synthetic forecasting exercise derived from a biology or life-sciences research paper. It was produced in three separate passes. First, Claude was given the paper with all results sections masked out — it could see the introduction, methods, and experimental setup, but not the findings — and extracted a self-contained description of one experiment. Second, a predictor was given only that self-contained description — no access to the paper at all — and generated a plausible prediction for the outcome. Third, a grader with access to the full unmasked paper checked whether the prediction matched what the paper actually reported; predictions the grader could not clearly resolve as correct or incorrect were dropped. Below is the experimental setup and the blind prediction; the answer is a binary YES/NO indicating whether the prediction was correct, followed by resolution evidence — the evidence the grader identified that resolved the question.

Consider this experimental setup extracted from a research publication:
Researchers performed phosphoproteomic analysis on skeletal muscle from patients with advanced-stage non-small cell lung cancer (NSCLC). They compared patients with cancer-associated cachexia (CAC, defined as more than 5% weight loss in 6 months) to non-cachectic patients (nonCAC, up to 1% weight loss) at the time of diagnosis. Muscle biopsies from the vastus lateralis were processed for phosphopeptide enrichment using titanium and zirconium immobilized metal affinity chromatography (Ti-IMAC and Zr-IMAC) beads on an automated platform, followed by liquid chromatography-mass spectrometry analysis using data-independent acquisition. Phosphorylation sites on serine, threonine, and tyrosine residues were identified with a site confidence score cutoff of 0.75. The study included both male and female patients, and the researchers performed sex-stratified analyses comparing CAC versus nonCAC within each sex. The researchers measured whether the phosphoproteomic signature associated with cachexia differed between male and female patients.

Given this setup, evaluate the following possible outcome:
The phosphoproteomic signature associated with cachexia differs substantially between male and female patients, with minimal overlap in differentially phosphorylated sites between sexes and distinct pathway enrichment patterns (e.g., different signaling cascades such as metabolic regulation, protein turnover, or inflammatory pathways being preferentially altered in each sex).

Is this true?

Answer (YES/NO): YES